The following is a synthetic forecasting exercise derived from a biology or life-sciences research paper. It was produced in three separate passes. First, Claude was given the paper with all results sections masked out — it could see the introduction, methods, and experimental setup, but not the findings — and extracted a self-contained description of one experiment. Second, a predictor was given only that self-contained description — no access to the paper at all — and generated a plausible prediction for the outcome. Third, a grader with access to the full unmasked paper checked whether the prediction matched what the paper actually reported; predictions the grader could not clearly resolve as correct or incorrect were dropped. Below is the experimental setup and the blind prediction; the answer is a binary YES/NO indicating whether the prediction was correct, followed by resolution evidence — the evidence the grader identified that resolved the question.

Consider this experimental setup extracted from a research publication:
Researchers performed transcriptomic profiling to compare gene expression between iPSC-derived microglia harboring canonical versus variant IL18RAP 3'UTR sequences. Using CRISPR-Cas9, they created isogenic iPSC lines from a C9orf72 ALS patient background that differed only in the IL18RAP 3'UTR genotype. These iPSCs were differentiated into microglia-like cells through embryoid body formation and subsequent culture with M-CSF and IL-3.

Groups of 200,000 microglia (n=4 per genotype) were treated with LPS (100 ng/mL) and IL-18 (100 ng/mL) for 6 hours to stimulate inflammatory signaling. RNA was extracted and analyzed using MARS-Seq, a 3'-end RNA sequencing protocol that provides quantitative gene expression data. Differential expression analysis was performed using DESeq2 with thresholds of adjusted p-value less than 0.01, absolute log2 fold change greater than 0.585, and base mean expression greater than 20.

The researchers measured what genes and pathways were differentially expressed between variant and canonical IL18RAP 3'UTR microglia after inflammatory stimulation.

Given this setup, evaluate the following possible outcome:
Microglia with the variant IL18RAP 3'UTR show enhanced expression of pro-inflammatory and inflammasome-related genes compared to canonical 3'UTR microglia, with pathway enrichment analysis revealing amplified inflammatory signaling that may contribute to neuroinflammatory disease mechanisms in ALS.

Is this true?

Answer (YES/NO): NO